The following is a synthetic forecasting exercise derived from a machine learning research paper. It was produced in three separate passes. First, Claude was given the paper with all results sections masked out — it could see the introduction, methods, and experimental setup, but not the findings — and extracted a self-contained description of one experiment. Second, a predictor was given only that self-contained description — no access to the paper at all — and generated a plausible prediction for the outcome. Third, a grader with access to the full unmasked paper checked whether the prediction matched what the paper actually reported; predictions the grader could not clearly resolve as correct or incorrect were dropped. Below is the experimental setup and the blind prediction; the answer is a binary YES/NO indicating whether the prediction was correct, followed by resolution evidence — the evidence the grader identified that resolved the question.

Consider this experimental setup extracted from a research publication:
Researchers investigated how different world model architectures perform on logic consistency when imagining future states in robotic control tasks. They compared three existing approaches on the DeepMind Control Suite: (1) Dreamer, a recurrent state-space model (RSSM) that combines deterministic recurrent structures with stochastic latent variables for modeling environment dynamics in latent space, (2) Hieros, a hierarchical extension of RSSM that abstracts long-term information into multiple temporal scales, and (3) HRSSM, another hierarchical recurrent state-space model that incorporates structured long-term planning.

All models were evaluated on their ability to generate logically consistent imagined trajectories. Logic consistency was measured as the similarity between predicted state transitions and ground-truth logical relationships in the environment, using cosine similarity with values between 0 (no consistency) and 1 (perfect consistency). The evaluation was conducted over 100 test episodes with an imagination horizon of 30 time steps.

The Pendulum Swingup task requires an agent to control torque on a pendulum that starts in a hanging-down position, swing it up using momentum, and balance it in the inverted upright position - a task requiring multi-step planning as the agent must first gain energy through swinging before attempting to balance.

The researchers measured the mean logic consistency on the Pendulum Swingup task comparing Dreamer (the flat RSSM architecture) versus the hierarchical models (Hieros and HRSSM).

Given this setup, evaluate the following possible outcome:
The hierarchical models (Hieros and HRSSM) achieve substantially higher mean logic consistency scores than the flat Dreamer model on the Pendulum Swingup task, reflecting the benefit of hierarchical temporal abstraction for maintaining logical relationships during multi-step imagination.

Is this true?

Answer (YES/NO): YES